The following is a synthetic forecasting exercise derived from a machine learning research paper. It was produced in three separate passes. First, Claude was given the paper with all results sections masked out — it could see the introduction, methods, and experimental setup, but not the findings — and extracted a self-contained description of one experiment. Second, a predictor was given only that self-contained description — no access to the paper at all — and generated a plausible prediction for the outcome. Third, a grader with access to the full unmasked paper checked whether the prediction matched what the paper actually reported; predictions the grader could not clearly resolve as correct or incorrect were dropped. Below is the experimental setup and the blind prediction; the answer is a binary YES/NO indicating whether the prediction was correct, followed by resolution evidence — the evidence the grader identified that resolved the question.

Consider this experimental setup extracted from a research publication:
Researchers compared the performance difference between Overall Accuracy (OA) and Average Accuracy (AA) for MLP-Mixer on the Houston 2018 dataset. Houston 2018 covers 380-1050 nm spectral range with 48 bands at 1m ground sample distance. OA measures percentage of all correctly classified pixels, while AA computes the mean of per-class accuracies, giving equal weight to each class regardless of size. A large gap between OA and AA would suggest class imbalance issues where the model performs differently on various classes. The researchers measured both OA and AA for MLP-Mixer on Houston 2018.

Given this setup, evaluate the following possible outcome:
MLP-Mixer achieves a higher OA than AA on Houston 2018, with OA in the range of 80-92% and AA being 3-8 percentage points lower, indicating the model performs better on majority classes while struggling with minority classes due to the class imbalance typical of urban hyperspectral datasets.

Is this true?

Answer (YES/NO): NO